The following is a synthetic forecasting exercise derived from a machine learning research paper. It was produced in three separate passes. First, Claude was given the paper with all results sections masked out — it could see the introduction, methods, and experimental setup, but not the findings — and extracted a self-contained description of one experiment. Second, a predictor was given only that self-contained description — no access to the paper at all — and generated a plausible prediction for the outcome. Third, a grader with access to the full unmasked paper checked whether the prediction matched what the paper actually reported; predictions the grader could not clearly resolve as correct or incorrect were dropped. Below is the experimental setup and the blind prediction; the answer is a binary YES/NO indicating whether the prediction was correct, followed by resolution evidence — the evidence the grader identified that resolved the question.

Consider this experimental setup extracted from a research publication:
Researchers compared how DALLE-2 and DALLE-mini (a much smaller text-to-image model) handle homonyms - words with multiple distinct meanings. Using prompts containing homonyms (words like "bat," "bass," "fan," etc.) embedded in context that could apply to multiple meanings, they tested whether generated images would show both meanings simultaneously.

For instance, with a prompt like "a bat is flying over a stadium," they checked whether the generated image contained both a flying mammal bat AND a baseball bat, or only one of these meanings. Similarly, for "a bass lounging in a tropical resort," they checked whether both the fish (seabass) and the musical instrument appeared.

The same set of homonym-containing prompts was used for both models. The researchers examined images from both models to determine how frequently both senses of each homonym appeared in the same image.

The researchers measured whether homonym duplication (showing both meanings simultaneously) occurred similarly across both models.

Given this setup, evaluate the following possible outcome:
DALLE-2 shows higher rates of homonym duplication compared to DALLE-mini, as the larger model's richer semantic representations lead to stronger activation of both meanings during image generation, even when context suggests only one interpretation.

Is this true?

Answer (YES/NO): YES